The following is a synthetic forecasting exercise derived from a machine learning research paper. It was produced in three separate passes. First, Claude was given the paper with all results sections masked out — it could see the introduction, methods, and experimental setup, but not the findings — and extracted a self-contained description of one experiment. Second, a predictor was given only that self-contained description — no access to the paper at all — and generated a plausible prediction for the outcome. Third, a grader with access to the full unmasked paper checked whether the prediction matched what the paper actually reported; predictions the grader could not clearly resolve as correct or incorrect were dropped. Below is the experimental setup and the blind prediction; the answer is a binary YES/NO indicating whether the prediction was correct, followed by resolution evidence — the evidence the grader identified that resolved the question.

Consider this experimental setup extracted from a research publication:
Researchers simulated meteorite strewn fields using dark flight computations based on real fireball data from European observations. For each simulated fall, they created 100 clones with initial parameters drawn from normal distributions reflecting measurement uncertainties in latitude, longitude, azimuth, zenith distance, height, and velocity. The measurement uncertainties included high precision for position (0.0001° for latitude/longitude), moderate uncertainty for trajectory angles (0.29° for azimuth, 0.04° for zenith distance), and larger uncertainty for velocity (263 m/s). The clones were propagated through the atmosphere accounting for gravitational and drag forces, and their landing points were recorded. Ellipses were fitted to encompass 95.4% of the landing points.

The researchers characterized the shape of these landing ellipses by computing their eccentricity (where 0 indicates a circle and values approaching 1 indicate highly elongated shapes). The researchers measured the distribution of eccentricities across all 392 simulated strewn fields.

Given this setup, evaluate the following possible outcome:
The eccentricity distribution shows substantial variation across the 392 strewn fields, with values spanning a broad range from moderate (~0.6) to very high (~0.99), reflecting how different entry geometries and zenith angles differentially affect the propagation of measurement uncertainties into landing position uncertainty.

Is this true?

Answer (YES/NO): NO